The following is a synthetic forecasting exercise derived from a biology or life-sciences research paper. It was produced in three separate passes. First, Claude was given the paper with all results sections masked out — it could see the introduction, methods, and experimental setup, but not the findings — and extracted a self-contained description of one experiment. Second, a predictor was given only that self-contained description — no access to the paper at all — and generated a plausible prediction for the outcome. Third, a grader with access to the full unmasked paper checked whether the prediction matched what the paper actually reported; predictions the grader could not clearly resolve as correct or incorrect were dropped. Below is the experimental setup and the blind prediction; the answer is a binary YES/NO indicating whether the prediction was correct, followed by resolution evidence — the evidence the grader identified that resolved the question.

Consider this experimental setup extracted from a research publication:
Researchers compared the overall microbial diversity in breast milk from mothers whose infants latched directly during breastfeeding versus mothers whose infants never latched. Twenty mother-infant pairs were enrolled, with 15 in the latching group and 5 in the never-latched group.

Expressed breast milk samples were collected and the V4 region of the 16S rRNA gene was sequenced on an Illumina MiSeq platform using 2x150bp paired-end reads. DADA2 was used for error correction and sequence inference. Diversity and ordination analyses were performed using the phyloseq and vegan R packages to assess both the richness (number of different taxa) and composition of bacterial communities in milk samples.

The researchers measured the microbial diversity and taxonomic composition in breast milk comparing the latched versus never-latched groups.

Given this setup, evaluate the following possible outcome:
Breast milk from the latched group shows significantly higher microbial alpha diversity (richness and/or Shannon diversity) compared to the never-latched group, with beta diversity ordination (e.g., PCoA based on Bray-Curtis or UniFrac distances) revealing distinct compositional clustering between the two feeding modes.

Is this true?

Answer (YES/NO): NO